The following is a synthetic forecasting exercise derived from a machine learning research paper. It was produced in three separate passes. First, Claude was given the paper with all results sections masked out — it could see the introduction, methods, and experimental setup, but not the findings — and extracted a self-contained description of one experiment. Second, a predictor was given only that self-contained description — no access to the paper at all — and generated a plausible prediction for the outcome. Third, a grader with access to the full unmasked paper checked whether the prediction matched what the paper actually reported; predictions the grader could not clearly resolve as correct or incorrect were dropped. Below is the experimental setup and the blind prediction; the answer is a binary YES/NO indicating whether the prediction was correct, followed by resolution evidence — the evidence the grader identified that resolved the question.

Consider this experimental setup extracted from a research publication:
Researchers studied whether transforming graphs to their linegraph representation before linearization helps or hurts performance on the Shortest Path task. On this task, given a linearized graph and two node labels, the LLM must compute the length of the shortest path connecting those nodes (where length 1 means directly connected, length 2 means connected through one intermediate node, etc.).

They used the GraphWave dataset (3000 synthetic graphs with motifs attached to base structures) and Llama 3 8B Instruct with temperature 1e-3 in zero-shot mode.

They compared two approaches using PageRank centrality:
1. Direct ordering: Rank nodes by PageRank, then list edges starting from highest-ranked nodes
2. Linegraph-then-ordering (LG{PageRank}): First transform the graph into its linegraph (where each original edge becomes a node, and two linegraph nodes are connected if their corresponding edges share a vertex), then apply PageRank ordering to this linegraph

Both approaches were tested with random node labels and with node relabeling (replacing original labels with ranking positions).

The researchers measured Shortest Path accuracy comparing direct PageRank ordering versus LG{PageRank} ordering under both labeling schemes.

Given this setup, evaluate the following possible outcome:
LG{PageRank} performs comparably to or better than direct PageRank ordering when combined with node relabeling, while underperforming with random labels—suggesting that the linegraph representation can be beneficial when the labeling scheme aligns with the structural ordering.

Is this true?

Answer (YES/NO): NO